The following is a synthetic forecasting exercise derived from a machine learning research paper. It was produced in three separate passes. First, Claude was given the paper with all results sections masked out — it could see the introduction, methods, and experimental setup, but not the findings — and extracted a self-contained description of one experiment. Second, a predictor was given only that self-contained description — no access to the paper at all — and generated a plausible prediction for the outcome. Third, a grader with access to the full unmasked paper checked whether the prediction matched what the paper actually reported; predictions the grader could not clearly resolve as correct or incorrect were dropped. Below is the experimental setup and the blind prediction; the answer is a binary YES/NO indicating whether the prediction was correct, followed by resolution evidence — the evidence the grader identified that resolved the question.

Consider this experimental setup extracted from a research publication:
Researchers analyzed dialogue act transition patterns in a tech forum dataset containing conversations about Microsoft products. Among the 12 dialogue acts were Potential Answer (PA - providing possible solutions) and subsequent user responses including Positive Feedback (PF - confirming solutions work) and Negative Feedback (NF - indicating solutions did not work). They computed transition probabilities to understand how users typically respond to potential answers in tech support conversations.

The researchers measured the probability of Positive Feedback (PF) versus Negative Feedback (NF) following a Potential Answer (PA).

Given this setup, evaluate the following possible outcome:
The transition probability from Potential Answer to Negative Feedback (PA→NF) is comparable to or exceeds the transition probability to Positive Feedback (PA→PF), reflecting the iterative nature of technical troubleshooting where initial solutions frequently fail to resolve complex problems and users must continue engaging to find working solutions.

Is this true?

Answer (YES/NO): NO